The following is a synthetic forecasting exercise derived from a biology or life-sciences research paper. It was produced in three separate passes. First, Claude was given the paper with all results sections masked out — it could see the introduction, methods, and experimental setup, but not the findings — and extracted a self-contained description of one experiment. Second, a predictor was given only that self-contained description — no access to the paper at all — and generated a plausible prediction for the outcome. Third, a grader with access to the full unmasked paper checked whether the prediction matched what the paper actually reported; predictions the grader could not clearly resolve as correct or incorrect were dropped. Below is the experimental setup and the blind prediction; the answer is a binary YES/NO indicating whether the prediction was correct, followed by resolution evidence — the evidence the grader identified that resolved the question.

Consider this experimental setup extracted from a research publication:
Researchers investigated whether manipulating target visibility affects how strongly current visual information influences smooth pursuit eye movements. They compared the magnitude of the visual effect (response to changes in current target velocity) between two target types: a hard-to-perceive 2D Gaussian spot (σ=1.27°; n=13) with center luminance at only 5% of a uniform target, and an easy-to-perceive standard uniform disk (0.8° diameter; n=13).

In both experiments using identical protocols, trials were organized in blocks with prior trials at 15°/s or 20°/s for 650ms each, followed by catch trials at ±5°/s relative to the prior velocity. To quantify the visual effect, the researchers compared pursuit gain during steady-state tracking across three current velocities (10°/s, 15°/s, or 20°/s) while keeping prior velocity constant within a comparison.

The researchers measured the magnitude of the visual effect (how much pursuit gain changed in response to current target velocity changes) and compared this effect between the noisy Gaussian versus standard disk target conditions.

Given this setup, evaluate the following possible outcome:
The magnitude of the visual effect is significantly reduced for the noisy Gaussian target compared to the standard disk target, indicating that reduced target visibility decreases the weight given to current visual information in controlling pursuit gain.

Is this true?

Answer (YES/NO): YES